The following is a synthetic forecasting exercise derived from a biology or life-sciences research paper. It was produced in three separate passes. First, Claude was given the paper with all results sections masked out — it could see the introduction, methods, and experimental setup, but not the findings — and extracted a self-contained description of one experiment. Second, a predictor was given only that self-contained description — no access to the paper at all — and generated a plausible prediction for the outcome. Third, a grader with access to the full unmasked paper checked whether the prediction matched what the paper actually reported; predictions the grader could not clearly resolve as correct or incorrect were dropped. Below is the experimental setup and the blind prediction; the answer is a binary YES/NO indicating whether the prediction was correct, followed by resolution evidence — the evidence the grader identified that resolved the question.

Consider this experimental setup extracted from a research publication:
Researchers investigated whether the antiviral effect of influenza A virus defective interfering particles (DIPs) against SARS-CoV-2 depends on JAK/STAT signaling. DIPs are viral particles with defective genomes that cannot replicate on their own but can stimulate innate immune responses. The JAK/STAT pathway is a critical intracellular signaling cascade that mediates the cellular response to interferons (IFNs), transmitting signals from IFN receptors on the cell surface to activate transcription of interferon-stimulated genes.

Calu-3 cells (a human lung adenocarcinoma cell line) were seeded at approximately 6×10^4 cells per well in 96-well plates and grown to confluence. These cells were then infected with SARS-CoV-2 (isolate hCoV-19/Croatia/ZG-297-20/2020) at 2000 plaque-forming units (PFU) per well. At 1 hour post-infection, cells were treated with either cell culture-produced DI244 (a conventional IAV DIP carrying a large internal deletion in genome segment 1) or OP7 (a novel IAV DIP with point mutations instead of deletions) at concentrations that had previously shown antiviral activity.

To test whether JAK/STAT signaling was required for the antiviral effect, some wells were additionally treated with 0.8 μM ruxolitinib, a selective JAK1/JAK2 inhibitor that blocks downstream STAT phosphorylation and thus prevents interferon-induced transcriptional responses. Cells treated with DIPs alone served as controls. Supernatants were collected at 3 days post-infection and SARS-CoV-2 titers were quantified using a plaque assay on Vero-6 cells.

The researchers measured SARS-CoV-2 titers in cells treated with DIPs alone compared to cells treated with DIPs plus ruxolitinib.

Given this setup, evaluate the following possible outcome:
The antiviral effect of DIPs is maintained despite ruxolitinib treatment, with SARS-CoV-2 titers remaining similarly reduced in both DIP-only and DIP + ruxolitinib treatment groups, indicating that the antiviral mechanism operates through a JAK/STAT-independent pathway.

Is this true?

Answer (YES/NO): NO